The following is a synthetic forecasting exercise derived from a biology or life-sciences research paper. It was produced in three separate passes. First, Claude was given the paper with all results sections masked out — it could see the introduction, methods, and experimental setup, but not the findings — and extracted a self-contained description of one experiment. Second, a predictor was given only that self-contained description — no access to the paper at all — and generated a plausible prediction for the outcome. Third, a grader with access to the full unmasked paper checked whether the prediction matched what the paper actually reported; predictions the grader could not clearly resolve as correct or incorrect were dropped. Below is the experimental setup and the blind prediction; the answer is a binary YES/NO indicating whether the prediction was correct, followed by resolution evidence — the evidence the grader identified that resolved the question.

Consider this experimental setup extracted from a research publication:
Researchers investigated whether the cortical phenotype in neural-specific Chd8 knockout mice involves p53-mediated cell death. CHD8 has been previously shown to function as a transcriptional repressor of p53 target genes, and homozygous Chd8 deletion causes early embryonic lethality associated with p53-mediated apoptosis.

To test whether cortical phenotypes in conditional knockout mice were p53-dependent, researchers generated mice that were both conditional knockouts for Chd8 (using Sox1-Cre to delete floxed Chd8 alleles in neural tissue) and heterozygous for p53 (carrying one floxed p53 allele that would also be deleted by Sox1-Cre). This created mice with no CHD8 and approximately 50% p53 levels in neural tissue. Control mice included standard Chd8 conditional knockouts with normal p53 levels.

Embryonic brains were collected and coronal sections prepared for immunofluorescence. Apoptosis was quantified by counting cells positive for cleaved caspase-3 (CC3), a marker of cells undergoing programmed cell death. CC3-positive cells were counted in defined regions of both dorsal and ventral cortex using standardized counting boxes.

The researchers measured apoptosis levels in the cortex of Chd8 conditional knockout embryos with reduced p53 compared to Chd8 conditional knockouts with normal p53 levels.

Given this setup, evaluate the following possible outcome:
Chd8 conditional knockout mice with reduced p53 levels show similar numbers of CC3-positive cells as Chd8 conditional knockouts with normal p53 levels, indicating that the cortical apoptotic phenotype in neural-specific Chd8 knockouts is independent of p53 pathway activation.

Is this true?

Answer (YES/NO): NO